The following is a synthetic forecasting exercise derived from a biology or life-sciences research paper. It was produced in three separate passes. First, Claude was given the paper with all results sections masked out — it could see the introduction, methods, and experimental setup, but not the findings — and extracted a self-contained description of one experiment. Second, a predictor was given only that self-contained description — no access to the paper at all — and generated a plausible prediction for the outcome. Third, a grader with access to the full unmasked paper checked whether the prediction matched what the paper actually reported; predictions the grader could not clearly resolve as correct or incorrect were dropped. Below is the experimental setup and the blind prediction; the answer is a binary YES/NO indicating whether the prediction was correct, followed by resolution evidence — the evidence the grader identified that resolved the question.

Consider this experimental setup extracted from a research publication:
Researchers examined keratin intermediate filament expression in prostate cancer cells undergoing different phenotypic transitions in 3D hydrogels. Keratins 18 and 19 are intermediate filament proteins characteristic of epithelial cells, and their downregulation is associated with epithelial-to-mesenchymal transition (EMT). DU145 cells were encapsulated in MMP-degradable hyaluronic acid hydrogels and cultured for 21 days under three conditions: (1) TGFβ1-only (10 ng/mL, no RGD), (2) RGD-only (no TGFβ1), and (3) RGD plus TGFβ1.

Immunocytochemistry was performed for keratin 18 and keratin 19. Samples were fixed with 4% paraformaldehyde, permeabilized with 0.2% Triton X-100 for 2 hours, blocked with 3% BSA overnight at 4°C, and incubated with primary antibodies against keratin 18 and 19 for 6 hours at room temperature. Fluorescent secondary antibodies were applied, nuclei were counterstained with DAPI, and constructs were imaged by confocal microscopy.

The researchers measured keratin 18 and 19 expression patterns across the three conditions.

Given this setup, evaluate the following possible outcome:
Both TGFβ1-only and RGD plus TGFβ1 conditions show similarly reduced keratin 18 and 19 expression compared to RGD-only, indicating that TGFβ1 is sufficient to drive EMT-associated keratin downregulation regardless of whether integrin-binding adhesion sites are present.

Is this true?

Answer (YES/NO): NO